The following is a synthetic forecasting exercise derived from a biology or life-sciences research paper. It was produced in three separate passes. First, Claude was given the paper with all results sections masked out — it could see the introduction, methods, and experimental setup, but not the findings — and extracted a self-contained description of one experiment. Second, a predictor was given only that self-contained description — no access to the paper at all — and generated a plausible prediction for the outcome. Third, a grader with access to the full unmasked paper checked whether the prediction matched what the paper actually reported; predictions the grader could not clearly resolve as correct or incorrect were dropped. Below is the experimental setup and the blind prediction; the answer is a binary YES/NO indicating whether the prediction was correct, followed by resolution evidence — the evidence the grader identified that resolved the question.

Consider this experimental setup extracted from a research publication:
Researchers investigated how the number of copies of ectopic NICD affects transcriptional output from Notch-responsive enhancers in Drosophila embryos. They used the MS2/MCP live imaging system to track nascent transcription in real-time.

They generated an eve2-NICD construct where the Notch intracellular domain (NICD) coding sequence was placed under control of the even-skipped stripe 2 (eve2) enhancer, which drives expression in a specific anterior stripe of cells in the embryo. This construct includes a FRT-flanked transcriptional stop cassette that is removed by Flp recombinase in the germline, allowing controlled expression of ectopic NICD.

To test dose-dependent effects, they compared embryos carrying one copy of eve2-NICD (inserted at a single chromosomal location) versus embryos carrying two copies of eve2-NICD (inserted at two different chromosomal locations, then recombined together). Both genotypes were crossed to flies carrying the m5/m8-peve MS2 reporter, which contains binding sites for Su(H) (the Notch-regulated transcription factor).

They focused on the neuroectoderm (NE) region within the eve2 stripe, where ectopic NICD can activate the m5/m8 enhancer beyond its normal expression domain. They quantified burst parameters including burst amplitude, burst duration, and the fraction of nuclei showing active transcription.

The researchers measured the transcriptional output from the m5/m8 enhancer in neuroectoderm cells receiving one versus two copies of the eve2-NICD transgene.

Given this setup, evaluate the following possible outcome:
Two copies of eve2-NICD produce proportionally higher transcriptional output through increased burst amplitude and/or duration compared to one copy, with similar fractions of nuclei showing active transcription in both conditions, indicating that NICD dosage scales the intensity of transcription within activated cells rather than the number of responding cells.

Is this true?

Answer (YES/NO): NO